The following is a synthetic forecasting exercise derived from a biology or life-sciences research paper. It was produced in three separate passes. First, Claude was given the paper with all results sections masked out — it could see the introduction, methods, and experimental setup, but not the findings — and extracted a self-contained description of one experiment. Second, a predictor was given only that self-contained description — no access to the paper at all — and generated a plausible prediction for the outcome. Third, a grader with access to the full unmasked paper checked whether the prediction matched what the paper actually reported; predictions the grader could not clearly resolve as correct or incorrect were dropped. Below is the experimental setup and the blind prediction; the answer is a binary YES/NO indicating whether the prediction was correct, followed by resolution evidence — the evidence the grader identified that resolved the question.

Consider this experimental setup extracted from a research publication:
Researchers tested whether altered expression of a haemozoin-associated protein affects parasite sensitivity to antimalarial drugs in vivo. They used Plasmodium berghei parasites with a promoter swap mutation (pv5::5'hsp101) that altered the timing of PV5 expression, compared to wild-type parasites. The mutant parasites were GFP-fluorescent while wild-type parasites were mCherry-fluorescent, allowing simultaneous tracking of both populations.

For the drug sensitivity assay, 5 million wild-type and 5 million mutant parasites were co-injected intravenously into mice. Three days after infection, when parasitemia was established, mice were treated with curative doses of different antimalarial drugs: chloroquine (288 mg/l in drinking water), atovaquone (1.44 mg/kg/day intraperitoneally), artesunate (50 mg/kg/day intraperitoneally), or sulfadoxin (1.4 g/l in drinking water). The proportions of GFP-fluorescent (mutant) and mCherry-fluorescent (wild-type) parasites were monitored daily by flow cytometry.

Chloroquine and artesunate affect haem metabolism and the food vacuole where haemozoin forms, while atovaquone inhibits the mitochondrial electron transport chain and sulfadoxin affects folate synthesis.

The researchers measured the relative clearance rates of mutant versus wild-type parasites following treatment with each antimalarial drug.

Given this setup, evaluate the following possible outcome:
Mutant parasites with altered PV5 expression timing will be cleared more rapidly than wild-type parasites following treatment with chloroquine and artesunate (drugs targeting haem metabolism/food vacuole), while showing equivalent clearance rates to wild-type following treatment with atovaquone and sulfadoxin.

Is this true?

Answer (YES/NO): NO